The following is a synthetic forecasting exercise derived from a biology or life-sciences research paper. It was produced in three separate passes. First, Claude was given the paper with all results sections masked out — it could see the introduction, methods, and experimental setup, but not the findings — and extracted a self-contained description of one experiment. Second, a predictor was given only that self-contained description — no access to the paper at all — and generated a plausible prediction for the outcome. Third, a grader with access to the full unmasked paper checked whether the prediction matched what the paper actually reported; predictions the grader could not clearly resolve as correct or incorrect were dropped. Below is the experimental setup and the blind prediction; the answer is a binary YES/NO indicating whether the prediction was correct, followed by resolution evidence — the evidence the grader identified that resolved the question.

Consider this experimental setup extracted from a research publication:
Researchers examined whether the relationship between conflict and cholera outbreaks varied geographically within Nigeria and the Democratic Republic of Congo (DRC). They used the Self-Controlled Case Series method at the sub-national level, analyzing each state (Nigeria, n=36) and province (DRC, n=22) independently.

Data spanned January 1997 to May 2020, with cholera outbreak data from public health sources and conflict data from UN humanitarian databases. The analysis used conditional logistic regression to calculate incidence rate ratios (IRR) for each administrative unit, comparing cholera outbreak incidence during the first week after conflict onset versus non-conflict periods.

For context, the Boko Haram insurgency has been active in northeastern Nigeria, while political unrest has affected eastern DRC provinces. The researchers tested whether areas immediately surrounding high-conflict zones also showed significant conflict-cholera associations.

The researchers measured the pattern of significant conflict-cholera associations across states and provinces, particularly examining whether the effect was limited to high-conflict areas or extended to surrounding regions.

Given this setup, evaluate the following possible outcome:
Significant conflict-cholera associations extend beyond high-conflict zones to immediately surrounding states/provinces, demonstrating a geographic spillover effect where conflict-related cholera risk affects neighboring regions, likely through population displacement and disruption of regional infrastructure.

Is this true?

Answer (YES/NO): YES